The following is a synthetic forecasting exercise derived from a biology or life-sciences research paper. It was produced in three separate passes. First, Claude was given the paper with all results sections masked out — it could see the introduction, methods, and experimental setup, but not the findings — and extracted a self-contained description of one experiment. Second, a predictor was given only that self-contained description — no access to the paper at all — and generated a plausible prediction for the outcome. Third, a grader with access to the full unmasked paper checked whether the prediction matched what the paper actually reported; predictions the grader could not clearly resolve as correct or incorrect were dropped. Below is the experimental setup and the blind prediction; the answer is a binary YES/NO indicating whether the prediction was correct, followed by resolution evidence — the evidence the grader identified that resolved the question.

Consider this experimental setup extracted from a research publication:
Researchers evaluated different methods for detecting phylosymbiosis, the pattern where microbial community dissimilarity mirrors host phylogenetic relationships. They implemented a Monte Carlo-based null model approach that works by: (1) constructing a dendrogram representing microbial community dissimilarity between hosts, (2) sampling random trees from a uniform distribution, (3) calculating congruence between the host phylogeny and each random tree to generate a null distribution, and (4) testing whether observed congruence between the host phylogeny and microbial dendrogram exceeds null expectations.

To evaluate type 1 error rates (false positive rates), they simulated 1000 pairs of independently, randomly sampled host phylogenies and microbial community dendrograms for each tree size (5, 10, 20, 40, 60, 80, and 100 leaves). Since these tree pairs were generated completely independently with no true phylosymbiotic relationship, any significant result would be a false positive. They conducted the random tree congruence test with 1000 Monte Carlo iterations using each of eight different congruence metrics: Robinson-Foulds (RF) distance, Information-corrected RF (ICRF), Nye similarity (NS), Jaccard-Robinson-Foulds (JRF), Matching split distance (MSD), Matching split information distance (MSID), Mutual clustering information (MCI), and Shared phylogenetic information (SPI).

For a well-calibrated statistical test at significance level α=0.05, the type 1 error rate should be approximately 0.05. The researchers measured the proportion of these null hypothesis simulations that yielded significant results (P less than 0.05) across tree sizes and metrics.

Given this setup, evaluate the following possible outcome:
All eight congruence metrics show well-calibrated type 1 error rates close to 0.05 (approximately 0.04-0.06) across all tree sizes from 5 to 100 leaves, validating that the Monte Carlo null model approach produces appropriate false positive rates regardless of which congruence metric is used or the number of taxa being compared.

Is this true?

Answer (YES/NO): NO